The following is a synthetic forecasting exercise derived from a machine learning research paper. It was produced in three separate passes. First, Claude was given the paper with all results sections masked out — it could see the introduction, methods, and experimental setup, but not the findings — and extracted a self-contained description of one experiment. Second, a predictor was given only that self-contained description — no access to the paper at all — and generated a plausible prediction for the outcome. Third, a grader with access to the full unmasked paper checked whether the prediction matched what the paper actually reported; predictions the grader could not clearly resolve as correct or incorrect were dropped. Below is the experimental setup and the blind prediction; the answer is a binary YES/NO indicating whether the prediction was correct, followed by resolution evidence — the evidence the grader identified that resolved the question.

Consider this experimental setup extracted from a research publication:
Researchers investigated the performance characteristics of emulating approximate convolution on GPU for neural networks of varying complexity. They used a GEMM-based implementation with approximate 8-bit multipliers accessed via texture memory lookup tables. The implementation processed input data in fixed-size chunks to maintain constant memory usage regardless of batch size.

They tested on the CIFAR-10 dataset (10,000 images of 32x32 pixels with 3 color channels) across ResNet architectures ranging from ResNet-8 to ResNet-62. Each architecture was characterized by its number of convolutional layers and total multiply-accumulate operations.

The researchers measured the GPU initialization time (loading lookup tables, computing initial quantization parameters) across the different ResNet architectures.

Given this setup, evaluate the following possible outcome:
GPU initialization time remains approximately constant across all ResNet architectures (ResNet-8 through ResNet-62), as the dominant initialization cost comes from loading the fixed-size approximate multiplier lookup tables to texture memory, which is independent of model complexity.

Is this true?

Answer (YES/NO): YES